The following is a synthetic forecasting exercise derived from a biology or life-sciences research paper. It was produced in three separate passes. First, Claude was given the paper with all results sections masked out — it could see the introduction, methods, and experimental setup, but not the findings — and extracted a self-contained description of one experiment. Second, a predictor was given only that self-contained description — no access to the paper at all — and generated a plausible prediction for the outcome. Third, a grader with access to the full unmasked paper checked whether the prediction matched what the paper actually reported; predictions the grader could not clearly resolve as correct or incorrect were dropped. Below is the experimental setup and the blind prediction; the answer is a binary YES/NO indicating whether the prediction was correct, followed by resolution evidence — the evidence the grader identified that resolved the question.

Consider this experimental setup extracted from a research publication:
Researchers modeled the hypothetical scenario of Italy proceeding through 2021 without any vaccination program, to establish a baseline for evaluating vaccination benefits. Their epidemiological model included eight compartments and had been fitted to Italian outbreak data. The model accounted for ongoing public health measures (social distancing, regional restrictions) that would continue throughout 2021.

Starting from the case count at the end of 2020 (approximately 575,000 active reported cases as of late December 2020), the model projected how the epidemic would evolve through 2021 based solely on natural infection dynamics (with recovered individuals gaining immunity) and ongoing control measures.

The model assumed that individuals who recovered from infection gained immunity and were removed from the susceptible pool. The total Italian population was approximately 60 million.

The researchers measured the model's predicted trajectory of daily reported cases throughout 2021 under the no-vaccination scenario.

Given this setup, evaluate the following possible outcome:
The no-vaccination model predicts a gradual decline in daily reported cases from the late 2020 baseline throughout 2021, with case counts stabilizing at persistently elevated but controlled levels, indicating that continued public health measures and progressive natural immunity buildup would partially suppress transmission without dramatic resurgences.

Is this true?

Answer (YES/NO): NO